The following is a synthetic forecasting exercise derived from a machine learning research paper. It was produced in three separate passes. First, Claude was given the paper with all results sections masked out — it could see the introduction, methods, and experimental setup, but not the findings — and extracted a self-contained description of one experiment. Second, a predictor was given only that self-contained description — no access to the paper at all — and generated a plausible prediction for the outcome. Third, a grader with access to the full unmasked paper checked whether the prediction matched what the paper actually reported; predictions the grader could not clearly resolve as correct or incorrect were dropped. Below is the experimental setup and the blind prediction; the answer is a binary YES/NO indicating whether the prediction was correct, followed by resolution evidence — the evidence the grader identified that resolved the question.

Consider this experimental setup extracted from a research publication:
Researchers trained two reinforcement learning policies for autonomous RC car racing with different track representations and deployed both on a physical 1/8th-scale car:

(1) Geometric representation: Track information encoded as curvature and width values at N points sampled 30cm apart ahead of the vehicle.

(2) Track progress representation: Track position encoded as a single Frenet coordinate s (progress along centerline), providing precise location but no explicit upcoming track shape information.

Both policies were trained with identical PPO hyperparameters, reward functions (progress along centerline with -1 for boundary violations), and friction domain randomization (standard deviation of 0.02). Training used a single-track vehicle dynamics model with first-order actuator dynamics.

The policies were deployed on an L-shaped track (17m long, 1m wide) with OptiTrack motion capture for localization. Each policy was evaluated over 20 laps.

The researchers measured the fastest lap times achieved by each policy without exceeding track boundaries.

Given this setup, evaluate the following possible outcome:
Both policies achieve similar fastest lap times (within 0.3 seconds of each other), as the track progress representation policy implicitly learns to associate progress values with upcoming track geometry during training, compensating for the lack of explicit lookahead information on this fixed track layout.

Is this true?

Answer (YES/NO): YES